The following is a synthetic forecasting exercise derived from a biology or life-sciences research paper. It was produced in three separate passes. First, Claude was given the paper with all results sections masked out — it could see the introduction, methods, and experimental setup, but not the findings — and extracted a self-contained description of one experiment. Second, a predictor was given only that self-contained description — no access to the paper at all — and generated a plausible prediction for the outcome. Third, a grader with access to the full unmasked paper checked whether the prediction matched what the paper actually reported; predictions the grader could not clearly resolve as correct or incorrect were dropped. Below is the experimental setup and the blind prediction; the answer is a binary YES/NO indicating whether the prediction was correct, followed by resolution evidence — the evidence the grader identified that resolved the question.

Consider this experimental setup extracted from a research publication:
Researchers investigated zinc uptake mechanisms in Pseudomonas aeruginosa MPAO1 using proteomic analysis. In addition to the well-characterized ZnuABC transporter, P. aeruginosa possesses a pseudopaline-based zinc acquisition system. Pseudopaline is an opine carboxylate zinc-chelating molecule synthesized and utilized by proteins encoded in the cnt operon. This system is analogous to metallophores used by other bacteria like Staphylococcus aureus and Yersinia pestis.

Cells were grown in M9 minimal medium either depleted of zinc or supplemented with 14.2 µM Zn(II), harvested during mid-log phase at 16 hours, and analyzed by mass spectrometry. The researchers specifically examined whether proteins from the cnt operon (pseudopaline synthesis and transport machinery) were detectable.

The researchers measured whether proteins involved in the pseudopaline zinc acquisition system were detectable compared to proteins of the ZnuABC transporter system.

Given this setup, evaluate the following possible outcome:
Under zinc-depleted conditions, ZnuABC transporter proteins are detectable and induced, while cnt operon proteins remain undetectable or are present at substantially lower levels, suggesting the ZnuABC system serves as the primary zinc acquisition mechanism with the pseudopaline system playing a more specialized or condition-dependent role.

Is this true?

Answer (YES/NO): NO